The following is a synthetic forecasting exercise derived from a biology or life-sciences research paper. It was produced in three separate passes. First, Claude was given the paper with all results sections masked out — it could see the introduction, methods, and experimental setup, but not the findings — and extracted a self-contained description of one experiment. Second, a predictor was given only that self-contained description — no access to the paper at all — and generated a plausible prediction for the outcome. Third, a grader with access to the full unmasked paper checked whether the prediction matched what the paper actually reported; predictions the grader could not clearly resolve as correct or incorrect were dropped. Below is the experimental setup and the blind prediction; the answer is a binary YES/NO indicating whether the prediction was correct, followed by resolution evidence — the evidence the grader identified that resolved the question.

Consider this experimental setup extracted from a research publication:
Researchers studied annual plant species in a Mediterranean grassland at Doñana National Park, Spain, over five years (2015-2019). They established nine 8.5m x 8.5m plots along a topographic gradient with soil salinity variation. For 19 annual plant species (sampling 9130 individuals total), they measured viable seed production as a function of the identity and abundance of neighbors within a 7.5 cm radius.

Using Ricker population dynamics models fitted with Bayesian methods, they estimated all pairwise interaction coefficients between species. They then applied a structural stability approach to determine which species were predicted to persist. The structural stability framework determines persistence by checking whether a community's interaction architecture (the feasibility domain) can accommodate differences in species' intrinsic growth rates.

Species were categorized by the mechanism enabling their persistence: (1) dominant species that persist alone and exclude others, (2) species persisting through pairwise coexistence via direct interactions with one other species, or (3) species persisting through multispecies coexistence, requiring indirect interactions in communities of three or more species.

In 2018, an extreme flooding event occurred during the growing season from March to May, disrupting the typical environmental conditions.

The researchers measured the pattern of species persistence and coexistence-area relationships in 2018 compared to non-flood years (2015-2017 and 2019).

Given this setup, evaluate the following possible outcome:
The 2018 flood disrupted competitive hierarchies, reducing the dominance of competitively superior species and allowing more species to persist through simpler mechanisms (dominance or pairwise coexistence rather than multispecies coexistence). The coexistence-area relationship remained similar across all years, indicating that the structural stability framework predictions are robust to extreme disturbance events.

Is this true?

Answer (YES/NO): NO